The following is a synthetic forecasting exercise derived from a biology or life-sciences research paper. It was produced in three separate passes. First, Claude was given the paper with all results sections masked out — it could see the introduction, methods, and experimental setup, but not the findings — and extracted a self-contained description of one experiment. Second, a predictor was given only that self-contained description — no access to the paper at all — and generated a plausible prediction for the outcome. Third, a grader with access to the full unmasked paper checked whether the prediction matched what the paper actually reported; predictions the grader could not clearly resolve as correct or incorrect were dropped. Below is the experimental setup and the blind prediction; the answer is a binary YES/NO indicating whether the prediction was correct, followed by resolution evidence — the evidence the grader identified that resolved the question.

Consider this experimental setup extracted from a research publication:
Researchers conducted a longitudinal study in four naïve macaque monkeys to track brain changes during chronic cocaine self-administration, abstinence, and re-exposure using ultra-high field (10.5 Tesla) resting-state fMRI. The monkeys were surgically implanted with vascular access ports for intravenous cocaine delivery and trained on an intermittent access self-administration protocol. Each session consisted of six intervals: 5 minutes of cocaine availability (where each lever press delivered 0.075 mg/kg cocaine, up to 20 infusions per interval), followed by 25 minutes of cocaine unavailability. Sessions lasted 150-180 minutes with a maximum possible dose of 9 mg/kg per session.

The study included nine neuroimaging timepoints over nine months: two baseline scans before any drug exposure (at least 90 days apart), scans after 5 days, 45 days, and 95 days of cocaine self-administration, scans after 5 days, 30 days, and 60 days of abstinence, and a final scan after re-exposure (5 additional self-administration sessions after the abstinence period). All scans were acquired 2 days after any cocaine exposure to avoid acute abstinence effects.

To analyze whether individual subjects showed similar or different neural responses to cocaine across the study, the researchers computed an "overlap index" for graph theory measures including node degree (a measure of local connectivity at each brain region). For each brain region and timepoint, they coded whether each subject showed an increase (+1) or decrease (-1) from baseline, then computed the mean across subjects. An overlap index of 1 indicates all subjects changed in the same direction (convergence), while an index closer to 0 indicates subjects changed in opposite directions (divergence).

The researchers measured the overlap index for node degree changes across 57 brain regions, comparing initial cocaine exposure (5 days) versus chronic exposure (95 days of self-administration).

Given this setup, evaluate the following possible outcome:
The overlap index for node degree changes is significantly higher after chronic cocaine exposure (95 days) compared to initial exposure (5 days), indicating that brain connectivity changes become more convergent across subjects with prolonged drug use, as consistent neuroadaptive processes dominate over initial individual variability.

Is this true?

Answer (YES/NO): NO